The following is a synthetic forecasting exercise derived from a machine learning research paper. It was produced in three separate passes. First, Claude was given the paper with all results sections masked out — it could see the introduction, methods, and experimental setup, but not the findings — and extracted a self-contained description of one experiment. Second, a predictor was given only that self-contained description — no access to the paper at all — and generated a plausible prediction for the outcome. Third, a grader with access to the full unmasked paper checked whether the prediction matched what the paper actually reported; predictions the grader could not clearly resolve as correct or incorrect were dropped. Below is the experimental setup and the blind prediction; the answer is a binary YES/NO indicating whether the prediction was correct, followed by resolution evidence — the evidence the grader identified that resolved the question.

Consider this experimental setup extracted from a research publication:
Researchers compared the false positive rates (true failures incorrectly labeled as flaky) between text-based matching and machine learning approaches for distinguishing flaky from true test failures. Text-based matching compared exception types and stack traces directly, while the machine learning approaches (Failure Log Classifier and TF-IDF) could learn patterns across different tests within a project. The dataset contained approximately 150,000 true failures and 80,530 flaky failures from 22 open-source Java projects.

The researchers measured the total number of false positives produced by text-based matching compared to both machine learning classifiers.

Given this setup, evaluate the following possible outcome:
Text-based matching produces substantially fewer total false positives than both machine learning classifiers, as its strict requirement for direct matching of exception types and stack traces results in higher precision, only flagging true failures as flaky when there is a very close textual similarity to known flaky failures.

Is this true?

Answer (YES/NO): NO